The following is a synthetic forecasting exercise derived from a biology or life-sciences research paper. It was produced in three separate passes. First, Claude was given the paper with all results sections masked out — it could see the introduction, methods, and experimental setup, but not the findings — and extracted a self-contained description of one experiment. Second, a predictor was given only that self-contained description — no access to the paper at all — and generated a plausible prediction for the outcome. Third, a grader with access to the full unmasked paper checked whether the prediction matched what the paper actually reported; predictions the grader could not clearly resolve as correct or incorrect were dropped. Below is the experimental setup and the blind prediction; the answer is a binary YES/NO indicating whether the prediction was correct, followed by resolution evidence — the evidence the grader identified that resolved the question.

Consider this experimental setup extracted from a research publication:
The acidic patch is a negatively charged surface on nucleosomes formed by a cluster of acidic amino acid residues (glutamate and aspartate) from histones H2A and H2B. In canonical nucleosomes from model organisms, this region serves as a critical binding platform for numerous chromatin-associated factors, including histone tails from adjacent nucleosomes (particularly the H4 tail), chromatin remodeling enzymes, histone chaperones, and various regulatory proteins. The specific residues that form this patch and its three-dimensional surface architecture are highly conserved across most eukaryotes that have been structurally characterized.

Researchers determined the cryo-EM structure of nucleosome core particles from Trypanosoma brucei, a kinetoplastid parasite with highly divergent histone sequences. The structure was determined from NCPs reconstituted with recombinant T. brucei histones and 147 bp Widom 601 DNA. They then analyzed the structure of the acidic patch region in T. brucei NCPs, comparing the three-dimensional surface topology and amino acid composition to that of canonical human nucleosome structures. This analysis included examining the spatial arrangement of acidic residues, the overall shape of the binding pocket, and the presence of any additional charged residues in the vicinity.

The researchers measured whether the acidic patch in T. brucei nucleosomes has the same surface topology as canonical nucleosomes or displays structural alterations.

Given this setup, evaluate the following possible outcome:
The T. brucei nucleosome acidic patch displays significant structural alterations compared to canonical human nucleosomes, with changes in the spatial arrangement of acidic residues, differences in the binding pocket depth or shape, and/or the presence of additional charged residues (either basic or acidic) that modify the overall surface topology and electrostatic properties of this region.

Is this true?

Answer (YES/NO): YES